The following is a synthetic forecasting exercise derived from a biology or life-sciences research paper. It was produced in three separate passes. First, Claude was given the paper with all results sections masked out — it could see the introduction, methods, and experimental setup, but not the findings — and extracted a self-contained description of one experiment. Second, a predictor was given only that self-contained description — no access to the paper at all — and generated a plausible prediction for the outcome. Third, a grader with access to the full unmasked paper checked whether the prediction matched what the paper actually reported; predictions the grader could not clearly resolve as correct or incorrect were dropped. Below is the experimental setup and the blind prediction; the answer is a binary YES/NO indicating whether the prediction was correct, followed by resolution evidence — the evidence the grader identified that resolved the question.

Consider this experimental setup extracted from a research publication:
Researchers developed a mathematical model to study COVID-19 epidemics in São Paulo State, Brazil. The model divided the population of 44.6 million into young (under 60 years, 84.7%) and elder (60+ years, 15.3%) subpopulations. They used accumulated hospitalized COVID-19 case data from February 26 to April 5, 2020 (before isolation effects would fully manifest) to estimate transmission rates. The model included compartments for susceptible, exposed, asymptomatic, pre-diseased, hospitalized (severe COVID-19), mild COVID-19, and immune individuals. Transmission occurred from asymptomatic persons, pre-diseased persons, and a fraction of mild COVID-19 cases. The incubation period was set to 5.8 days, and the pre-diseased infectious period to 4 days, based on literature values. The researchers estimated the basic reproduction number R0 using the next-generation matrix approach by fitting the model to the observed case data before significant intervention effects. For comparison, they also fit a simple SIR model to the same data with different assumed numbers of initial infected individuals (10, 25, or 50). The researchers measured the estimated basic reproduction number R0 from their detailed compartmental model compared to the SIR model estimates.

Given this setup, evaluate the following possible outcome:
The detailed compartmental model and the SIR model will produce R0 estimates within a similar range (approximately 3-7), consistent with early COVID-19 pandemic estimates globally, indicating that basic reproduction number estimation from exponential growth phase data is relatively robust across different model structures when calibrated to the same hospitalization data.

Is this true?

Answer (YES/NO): NO